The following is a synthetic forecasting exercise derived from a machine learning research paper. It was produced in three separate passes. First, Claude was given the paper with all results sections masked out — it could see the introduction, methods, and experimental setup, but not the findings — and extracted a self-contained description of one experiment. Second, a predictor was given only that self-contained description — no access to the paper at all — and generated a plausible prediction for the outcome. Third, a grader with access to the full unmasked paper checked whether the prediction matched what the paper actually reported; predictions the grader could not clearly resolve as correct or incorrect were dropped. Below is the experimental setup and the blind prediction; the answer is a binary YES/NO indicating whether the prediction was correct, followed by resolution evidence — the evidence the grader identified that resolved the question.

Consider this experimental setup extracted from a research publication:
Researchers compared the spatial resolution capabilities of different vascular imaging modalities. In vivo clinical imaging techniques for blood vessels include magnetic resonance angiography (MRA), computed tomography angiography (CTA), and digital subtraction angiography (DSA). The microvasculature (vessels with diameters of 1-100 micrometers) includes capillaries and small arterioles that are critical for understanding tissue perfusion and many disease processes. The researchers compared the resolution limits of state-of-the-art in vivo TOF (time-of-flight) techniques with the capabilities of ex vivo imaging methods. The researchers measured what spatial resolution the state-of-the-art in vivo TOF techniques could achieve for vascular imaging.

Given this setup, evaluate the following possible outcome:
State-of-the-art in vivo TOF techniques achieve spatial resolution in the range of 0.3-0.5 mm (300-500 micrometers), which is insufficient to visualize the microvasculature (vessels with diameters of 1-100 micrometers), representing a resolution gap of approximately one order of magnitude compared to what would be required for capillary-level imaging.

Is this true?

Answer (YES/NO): YES